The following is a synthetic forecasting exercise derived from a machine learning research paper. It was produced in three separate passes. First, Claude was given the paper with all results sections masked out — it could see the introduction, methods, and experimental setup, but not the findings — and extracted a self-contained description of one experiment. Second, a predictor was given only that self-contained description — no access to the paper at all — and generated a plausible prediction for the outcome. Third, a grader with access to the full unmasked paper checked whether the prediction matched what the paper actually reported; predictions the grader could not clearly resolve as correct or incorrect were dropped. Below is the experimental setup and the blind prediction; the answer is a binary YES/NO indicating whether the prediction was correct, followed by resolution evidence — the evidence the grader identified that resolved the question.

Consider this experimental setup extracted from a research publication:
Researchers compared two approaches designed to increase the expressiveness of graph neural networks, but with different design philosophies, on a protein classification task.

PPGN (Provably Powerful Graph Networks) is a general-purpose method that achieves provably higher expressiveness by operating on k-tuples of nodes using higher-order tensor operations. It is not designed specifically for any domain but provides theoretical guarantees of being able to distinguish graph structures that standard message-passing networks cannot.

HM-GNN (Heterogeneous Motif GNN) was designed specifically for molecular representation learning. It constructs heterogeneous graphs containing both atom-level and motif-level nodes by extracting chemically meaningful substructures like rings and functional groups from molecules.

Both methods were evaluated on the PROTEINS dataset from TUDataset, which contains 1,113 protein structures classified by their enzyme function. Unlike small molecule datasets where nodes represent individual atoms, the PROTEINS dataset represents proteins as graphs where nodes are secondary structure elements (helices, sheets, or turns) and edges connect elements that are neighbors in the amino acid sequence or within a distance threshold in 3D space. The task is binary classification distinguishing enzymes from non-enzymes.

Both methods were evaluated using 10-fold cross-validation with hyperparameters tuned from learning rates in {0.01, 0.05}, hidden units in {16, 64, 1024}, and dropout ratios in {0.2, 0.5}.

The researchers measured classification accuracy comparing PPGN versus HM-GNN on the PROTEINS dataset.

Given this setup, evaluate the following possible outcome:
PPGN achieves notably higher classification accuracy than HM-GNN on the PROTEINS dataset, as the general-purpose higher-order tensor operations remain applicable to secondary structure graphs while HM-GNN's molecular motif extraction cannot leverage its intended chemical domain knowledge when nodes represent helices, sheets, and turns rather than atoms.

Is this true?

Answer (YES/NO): NO